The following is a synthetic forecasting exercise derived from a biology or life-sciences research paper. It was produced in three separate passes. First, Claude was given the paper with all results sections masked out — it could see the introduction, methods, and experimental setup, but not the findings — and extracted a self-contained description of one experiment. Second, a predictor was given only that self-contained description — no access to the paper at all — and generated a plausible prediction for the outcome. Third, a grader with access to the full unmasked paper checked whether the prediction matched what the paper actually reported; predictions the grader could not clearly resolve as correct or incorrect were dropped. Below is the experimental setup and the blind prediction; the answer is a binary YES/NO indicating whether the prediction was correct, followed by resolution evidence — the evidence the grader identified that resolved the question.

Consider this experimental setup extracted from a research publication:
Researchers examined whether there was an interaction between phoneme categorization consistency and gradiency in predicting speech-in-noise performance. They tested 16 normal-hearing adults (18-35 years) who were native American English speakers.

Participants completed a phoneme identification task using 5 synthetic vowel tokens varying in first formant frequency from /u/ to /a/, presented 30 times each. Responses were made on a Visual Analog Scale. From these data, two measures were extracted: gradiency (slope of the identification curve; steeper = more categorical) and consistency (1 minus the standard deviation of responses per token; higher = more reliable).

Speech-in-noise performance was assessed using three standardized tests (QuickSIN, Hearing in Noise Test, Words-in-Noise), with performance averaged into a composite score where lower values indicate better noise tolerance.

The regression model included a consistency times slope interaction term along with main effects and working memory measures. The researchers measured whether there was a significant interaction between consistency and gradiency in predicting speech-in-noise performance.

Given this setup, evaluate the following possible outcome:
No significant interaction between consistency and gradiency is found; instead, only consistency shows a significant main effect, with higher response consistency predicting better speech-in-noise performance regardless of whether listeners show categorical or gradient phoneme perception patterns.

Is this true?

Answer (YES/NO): YES